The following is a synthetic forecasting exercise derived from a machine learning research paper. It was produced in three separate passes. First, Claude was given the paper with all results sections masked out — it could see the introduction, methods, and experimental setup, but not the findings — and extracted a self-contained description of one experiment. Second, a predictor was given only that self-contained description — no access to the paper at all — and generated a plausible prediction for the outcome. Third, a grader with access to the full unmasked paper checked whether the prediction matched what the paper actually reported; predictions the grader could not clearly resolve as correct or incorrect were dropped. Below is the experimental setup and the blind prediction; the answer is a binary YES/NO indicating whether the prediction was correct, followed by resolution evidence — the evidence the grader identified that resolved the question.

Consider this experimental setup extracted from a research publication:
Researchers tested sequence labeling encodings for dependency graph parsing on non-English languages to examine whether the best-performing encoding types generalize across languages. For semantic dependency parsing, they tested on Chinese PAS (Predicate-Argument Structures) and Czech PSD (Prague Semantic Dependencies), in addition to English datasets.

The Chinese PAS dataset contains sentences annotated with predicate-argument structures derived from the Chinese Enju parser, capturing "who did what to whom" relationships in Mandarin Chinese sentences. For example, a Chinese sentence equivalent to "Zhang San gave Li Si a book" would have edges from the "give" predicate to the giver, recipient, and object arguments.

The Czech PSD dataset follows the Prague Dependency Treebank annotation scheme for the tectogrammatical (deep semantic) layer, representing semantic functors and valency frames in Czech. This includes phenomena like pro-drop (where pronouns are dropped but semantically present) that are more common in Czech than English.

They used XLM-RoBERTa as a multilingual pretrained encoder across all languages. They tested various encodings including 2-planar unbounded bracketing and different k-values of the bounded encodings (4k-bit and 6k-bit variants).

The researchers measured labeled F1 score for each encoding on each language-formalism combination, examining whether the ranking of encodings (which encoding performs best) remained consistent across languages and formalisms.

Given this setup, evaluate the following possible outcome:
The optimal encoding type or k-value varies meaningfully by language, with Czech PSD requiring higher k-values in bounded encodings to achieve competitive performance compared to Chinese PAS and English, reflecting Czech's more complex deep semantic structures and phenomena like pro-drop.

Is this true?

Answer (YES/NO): NO